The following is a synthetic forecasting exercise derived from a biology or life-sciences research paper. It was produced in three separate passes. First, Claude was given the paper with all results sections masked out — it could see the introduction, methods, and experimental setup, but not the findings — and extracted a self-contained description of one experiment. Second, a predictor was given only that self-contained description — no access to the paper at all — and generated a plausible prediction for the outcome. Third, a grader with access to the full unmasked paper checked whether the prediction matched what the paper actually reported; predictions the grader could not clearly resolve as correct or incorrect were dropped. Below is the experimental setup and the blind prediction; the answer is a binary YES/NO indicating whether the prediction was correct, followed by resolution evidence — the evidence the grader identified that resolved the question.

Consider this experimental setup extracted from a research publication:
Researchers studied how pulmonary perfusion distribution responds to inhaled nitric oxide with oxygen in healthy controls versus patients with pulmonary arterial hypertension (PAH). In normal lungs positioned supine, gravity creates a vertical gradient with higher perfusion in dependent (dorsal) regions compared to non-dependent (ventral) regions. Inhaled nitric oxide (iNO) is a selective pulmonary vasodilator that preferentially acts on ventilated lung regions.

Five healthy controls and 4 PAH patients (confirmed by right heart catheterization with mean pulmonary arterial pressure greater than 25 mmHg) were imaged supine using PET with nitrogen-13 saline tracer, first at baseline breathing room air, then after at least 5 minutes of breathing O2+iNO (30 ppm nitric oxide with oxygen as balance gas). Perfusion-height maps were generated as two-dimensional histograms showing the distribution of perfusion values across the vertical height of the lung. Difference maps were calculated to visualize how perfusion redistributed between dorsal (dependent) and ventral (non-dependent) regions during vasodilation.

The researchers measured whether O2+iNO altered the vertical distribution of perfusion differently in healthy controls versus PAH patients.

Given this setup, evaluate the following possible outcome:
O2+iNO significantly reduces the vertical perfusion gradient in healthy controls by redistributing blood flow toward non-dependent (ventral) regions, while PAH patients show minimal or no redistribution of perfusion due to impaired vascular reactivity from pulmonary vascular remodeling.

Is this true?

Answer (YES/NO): NO